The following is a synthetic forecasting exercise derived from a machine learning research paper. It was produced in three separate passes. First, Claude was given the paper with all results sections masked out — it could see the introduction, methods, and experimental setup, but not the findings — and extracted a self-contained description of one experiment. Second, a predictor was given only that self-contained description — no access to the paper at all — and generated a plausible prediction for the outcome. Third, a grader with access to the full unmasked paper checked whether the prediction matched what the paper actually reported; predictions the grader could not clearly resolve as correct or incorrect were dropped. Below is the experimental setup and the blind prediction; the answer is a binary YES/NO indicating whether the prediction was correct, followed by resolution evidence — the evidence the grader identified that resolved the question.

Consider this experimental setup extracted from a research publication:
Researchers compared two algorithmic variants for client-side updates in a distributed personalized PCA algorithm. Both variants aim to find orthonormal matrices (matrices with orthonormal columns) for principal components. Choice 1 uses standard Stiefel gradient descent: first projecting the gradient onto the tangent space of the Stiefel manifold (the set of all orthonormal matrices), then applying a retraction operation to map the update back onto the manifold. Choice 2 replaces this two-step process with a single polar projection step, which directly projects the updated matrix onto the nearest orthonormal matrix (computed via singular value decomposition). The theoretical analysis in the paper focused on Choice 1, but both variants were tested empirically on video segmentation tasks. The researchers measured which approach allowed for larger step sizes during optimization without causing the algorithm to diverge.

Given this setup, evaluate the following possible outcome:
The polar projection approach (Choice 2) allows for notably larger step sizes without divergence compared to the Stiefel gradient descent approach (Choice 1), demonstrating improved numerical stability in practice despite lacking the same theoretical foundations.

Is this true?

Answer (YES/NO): YES